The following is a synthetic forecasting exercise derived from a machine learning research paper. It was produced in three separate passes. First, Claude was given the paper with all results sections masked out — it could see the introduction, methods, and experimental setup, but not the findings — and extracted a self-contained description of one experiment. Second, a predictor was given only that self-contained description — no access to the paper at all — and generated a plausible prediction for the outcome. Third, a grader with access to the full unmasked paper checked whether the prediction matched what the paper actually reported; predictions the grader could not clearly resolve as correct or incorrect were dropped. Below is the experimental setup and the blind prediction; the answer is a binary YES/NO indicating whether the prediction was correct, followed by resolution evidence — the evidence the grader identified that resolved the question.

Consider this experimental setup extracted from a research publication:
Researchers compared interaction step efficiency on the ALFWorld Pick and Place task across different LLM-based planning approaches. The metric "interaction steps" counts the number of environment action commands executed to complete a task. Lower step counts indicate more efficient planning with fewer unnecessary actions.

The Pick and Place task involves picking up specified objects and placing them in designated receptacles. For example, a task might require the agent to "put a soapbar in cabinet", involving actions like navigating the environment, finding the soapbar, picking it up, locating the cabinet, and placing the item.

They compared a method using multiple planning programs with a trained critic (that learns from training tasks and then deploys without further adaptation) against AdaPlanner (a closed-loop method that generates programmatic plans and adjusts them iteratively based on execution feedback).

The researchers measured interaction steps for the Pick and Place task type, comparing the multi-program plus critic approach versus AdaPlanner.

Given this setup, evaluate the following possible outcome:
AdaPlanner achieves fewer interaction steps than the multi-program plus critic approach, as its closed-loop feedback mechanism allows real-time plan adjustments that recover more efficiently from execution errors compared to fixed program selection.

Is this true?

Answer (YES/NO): YES